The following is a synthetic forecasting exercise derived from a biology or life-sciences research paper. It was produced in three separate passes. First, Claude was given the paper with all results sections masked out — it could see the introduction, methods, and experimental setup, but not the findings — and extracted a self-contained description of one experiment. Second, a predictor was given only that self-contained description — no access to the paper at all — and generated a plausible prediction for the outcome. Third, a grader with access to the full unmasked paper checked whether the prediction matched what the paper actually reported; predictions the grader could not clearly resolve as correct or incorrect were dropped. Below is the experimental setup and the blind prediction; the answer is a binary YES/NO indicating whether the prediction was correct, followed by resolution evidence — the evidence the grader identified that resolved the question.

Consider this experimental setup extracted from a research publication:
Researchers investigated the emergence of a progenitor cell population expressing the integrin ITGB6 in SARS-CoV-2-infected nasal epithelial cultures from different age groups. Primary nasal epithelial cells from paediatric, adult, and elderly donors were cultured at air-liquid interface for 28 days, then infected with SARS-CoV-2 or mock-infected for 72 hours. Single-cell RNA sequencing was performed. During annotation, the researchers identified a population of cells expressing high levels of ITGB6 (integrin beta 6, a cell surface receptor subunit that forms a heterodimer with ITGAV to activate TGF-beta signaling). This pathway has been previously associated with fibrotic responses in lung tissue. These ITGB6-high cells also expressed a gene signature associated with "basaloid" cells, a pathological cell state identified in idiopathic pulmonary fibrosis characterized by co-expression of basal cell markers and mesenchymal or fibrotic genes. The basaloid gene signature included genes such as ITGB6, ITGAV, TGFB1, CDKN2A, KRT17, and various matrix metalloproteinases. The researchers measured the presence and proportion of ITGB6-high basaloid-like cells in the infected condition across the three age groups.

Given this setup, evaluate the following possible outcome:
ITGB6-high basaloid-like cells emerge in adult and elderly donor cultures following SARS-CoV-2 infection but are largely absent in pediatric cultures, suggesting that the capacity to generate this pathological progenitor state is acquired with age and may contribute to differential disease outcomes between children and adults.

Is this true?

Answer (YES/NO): NO